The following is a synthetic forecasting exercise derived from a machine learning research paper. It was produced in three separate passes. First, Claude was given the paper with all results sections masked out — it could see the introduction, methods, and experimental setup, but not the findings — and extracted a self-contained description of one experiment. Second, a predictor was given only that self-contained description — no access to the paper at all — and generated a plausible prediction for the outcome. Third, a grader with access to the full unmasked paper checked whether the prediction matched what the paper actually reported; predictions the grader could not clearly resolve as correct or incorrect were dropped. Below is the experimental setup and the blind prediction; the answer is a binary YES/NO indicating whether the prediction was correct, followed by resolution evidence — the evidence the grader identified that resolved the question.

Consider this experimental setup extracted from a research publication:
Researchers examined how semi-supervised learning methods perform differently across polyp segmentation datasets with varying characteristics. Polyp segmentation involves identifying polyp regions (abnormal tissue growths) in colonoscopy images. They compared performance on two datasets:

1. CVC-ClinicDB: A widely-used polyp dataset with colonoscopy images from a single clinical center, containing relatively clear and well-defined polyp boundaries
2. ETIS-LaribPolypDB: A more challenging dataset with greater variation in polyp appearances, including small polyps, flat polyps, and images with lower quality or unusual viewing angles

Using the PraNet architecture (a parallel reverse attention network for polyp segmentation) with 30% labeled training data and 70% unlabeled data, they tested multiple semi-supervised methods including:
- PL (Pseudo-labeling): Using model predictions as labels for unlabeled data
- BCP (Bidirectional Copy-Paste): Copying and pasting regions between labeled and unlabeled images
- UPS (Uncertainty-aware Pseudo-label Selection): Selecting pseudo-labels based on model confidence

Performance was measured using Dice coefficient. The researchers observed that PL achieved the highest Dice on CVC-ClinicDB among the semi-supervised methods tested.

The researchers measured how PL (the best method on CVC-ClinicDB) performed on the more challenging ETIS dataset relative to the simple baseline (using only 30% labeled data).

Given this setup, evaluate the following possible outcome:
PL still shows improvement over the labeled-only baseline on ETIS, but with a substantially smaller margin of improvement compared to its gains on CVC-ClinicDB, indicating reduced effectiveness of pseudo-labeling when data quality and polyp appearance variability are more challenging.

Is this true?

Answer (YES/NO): NO